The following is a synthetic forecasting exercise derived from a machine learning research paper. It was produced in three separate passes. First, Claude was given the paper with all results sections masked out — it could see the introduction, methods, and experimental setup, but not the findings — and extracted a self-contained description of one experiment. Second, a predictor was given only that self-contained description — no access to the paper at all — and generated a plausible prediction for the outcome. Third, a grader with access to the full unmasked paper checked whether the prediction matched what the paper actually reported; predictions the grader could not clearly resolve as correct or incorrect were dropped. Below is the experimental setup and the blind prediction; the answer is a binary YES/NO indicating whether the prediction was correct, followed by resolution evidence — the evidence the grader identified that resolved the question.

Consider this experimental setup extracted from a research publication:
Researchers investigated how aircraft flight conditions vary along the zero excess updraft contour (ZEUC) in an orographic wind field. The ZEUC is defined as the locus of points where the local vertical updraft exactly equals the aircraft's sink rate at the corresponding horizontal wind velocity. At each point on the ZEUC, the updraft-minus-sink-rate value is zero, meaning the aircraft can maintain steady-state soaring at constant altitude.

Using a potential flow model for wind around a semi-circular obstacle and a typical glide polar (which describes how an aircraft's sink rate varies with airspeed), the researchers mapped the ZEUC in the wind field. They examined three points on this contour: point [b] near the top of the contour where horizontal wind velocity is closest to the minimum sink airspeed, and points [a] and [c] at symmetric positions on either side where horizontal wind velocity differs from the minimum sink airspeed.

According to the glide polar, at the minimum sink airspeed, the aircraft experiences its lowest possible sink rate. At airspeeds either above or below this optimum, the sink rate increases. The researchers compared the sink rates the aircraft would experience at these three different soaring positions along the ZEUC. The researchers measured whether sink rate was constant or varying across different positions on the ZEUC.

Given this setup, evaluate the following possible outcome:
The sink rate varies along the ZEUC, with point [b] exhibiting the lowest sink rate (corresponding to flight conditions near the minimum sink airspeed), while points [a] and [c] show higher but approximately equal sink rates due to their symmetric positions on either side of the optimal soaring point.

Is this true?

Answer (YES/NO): YES